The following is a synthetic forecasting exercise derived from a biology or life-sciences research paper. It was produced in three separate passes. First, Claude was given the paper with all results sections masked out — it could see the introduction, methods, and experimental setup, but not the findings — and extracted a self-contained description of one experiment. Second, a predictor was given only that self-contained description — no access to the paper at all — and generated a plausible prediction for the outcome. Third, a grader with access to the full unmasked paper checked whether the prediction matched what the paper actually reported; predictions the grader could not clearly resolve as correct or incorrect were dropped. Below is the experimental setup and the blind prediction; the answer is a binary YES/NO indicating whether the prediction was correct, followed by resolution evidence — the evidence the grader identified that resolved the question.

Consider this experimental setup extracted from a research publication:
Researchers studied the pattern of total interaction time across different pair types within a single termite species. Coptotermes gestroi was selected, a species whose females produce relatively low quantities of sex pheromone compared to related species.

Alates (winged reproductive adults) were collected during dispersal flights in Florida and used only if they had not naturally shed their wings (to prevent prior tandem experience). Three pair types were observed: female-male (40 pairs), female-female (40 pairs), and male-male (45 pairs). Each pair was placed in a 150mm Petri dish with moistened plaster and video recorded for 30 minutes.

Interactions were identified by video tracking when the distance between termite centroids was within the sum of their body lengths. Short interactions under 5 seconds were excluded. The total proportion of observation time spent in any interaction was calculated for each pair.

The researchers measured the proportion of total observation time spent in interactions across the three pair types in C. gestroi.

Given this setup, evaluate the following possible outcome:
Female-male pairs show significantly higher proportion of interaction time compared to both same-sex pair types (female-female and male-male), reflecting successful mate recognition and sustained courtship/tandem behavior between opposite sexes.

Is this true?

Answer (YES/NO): NO